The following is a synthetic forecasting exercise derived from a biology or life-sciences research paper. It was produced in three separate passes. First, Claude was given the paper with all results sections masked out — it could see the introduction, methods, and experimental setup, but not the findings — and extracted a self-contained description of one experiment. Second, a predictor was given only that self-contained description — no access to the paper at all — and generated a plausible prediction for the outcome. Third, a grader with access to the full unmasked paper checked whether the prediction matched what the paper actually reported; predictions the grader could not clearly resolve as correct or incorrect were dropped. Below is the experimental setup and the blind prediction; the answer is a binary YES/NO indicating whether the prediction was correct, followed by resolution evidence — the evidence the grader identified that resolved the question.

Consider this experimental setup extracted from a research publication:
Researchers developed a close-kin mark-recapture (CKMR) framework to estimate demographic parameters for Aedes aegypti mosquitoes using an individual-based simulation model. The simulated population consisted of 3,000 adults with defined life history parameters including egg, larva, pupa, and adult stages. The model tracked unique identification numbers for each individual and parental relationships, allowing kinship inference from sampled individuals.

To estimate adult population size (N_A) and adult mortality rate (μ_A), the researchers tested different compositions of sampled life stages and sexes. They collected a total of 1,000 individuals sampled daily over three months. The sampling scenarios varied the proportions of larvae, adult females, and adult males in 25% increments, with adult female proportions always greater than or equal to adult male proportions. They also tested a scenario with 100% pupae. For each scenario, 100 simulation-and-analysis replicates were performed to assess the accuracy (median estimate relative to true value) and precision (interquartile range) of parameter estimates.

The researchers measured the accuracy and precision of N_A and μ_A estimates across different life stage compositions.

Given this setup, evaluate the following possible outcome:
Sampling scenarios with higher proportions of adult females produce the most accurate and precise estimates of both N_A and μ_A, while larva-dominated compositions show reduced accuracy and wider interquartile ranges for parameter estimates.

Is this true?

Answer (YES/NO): YES